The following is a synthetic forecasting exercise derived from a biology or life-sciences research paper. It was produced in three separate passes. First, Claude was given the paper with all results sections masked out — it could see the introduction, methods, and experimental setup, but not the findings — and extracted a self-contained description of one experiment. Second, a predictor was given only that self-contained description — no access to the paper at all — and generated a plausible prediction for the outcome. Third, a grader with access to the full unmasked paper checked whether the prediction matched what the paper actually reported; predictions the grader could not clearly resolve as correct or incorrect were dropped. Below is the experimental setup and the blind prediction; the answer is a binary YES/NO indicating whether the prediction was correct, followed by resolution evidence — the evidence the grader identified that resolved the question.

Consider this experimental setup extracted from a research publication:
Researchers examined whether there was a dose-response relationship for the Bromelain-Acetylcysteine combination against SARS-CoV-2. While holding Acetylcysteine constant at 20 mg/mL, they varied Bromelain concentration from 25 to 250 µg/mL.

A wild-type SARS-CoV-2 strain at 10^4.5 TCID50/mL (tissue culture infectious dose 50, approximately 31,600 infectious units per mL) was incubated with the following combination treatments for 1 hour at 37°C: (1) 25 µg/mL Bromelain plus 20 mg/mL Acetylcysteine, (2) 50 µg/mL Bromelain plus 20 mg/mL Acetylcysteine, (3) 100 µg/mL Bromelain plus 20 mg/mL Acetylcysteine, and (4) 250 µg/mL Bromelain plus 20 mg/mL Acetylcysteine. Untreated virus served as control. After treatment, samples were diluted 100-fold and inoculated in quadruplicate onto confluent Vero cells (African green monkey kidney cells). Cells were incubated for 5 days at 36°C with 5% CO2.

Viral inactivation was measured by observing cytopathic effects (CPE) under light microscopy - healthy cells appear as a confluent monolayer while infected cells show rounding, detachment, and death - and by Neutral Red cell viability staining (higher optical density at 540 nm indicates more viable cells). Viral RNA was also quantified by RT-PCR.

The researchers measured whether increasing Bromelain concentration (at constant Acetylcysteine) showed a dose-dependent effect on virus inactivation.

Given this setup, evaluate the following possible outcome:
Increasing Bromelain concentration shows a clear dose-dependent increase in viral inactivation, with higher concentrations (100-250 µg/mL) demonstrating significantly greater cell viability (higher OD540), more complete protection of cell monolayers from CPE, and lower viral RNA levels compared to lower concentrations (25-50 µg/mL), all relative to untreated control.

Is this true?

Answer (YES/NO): YES